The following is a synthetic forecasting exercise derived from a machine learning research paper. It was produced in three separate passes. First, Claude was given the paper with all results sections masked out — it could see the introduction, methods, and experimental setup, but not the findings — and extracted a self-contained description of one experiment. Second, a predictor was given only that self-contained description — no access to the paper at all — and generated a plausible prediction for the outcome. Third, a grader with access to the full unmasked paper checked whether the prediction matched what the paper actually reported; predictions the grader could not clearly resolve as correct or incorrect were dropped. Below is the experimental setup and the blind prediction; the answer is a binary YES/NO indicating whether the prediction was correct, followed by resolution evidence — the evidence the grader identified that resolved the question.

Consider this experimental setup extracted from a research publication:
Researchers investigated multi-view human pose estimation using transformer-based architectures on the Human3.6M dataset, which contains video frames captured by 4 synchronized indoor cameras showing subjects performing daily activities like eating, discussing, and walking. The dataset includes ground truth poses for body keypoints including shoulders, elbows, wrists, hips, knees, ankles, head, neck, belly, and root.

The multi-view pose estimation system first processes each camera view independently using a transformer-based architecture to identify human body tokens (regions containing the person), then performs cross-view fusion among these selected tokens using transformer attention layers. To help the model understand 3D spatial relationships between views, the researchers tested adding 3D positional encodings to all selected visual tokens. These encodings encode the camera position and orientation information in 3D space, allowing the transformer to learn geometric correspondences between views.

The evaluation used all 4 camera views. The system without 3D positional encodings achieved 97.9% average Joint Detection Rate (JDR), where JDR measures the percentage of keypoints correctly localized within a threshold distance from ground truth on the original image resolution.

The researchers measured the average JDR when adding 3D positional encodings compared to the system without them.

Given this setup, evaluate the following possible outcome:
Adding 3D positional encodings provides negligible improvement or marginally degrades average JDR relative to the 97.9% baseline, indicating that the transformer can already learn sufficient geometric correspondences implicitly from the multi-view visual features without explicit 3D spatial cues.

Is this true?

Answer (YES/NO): NO